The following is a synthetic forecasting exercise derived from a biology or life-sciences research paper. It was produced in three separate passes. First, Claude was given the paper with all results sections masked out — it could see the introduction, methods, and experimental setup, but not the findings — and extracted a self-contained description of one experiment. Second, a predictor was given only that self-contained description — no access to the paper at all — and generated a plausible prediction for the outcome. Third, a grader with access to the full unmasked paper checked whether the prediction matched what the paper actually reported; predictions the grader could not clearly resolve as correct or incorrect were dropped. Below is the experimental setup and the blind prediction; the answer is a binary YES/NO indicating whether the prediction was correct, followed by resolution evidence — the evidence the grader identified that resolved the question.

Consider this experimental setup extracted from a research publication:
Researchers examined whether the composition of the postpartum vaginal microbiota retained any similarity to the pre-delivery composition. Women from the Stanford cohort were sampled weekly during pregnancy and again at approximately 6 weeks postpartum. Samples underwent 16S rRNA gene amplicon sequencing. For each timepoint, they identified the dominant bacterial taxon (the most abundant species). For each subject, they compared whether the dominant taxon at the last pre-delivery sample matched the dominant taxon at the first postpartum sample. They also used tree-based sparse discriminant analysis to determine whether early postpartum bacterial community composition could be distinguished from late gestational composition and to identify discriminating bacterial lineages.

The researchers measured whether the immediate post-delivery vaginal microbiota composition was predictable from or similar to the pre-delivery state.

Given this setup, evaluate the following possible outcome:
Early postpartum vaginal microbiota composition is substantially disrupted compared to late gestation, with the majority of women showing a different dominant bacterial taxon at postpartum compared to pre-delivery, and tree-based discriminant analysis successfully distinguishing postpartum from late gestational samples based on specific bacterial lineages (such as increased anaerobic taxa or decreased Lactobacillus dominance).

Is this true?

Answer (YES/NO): YES